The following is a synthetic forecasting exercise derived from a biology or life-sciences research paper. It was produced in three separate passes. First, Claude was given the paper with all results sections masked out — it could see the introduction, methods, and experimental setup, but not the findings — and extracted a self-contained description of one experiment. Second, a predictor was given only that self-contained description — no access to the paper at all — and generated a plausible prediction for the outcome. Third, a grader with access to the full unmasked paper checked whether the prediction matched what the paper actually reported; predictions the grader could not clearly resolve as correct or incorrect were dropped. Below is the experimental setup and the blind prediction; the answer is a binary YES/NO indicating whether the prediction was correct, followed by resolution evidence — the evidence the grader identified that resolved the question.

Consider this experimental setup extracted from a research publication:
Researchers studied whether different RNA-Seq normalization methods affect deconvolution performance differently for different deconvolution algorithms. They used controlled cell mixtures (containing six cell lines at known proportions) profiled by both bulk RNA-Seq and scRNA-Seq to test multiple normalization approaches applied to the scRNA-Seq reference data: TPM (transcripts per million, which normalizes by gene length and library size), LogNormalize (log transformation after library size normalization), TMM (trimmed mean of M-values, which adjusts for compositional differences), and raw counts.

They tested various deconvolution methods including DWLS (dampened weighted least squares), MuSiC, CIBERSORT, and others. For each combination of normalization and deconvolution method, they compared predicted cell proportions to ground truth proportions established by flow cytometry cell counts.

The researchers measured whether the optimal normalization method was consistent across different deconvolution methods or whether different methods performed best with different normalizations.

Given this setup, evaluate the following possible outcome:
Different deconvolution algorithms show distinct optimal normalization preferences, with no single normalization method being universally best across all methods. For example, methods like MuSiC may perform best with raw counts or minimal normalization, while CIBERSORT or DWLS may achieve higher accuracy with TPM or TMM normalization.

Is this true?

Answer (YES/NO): NO